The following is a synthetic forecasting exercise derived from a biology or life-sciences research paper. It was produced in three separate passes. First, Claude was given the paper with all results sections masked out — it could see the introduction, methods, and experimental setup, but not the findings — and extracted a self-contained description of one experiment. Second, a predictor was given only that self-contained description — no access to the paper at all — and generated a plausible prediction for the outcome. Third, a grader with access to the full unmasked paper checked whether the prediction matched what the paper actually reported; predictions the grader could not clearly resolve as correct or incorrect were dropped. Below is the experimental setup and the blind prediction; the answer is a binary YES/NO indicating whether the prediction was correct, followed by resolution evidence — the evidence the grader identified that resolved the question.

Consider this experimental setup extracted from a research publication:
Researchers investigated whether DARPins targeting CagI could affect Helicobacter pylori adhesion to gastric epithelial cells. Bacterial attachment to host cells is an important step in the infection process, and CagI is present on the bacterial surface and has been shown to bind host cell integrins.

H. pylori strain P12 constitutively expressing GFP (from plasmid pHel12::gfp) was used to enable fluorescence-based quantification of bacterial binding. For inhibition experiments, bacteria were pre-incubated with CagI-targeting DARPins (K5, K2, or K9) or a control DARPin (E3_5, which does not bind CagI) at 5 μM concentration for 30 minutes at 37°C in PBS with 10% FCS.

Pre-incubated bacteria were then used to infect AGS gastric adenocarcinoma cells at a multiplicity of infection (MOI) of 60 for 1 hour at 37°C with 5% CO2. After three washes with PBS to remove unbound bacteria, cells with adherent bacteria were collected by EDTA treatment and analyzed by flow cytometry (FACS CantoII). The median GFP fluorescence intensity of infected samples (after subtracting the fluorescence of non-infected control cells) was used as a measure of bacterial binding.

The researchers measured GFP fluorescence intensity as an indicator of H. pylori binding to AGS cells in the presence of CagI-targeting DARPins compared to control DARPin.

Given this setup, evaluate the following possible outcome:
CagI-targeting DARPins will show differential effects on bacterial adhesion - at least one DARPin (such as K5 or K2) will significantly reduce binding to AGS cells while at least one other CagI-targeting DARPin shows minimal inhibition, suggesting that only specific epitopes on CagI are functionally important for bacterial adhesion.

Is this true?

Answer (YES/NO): NO